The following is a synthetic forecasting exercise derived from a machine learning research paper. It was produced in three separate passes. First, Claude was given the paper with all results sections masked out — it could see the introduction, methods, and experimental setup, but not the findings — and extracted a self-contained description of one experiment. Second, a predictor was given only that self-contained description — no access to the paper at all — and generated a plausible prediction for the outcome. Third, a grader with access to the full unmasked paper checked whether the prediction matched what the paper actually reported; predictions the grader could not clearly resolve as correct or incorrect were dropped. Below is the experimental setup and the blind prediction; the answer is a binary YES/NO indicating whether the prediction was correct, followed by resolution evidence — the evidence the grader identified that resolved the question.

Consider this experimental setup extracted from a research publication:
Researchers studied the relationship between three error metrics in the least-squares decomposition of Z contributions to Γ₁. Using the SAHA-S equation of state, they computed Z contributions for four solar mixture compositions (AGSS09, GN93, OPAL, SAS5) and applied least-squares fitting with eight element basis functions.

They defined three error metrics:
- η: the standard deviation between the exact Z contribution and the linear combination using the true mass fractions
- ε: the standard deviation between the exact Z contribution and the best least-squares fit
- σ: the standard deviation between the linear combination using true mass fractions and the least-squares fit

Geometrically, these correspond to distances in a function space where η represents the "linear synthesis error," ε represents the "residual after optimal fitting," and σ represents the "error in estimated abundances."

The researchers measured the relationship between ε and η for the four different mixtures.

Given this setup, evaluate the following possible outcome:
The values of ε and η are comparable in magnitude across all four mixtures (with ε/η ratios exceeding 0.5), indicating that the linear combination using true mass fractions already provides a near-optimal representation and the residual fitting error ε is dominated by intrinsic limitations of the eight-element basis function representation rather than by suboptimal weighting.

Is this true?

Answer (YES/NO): NO